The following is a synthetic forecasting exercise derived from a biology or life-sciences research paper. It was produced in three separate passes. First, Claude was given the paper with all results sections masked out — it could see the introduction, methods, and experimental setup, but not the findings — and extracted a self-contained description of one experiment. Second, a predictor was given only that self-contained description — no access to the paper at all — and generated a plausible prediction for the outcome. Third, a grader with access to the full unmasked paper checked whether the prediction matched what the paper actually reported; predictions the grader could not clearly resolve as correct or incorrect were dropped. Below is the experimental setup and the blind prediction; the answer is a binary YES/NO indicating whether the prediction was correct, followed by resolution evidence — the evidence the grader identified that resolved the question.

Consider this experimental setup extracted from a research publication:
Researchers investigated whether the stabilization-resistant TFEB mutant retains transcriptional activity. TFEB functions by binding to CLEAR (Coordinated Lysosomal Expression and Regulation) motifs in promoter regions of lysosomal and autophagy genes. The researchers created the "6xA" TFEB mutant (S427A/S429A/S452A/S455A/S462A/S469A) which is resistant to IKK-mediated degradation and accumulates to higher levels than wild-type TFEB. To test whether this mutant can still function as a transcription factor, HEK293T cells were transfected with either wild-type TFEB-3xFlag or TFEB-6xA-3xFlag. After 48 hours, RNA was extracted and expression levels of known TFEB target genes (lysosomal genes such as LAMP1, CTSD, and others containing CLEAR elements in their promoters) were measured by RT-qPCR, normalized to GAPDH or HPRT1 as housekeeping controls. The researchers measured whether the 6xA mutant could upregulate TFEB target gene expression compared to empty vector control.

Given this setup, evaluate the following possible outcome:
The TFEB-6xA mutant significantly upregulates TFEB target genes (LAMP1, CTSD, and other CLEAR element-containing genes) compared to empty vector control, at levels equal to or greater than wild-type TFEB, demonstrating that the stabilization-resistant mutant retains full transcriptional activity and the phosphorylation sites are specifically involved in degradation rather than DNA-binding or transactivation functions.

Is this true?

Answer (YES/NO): YES